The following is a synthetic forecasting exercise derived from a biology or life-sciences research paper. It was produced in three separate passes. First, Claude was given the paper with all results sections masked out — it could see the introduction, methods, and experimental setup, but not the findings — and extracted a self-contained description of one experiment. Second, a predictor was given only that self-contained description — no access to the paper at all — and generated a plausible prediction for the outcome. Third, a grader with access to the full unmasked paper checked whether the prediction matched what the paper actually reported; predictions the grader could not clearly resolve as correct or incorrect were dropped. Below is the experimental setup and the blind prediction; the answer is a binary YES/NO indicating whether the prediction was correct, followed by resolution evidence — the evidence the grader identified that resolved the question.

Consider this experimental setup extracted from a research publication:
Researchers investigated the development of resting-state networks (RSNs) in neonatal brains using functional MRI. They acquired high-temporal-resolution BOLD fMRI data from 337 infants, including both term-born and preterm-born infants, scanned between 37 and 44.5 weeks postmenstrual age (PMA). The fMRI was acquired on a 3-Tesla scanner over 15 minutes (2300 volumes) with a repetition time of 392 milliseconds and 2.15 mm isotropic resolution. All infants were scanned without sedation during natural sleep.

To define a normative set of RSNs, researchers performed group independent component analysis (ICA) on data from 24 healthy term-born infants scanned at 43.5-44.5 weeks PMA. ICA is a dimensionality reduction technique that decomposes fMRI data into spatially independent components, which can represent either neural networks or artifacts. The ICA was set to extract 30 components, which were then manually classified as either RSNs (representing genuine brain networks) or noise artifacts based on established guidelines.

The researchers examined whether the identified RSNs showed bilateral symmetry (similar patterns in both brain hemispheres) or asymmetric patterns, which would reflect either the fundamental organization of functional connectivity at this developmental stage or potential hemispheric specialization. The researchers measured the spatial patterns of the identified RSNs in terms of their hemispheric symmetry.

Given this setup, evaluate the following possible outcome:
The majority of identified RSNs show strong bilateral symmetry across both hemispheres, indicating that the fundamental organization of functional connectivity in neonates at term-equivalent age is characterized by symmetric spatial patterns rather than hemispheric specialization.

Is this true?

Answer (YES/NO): YES